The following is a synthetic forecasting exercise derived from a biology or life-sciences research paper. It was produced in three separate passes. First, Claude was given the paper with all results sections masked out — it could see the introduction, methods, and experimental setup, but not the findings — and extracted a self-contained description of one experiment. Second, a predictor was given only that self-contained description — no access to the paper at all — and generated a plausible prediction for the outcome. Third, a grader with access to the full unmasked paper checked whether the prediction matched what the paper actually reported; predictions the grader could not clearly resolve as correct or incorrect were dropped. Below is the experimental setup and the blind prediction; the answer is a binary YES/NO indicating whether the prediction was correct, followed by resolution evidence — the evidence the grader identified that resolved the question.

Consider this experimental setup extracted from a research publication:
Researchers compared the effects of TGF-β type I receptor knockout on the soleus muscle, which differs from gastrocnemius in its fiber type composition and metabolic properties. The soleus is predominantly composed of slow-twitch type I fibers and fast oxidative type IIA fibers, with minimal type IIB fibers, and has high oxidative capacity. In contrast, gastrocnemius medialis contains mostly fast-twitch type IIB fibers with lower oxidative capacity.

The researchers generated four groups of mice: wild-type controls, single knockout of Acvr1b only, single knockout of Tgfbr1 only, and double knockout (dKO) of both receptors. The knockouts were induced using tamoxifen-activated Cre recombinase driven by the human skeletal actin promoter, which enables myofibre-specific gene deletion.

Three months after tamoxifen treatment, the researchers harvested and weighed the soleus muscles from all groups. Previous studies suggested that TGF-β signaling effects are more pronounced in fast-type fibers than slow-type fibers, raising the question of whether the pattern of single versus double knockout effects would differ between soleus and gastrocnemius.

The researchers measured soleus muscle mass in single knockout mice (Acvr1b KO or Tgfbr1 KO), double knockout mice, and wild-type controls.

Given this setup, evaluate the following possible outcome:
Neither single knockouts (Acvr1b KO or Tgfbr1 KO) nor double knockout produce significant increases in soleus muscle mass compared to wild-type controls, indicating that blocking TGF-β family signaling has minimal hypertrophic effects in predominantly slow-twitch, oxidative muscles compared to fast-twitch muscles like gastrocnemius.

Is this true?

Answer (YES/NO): NO